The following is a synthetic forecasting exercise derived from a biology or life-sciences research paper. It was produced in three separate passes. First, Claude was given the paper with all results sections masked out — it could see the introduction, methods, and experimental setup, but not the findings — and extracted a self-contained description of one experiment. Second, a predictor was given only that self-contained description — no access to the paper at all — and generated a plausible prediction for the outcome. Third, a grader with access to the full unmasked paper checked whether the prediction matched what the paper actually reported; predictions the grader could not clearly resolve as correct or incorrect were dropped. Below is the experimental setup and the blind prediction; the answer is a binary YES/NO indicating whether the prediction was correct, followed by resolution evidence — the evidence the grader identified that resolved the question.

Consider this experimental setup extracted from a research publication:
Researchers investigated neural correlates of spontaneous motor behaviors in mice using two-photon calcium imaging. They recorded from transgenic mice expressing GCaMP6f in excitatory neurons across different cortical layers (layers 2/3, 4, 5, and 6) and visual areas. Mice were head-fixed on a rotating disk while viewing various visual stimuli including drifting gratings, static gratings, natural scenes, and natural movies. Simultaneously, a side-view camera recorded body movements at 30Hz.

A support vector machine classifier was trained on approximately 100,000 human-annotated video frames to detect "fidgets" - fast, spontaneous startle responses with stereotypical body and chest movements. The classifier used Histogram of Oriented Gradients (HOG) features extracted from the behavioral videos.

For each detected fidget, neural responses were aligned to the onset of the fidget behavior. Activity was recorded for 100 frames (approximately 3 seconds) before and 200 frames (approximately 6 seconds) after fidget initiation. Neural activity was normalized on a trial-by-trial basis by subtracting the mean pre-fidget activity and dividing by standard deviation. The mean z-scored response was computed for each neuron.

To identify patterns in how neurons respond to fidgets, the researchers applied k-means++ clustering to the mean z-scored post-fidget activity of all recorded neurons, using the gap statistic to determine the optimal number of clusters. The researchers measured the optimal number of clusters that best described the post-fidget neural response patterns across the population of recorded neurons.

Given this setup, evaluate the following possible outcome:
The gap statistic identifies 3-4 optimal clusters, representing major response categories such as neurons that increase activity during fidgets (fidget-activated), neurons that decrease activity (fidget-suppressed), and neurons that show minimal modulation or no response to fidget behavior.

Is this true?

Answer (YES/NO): YES